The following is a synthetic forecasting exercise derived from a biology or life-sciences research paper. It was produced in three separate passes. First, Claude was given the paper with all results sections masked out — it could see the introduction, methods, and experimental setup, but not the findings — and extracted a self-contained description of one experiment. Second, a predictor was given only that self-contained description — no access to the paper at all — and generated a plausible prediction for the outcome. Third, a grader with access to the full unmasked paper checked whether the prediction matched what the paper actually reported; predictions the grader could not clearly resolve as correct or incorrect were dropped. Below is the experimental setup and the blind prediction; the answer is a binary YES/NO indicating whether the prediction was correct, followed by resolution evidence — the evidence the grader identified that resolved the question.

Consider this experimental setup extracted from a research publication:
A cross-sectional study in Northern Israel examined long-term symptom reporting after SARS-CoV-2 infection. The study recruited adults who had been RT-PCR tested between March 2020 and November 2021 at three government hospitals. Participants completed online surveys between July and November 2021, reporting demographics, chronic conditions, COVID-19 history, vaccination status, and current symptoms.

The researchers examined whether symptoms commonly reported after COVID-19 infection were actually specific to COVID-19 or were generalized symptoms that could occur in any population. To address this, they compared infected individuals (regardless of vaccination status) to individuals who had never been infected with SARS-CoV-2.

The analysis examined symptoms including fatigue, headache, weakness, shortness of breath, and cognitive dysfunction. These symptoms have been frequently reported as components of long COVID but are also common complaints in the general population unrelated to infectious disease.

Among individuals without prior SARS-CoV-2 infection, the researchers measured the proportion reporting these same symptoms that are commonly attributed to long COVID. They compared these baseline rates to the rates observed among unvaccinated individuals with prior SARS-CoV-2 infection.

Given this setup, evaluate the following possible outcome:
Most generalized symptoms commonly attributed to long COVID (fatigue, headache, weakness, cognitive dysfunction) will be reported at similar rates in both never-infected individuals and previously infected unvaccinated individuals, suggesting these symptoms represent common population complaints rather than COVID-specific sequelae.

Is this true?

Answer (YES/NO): NO